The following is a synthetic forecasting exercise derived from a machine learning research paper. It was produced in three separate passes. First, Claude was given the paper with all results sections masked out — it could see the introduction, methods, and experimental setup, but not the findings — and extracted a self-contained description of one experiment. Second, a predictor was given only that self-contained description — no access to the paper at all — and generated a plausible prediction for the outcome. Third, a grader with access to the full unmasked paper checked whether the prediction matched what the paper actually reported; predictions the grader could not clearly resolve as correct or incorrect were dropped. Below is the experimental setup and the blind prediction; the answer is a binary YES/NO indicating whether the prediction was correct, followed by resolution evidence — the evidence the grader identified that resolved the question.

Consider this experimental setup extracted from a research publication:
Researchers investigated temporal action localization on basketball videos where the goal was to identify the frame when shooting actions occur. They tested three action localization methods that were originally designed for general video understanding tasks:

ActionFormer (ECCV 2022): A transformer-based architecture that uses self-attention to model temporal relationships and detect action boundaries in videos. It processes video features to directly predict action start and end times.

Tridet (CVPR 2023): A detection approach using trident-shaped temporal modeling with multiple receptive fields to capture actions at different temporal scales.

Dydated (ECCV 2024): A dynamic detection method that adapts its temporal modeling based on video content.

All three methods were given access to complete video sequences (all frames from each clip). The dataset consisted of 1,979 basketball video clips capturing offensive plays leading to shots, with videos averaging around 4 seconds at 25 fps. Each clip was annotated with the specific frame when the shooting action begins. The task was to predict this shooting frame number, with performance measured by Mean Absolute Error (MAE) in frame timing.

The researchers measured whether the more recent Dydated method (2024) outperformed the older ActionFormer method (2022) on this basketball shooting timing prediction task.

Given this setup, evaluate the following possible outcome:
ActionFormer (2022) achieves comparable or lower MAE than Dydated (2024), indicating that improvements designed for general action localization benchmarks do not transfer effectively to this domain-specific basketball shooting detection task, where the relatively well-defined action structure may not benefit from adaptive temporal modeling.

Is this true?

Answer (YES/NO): YES